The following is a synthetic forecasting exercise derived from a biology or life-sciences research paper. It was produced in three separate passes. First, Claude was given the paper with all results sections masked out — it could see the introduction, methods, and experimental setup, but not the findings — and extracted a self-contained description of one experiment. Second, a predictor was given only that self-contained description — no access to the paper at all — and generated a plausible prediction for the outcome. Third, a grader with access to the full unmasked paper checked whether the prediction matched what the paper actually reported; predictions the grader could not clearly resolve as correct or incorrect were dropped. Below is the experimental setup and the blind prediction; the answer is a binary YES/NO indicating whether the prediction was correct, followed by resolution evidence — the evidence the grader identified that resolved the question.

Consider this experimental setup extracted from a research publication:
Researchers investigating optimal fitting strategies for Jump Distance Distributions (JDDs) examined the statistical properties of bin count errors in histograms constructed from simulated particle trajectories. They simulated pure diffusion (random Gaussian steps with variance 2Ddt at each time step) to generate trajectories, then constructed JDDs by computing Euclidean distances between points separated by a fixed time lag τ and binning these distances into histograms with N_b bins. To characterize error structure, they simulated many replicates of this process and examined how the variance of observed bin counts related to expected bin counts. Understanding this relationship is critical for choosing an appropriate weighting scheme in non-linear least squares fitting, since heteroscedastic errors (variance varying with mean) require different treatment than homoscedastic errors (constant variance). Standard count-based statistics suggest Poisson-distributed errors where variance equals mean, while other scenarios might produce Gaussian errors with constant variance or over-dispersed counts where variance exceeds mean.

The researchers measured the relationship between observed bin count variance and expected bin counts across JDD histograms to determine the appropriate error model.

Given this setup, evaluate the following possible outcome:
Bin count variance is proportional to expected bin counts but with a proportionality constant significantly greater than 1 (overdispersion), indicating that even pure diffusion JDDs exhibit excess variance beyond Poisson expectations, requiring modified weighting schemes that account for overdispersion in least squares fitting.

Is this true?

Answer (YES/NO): NO